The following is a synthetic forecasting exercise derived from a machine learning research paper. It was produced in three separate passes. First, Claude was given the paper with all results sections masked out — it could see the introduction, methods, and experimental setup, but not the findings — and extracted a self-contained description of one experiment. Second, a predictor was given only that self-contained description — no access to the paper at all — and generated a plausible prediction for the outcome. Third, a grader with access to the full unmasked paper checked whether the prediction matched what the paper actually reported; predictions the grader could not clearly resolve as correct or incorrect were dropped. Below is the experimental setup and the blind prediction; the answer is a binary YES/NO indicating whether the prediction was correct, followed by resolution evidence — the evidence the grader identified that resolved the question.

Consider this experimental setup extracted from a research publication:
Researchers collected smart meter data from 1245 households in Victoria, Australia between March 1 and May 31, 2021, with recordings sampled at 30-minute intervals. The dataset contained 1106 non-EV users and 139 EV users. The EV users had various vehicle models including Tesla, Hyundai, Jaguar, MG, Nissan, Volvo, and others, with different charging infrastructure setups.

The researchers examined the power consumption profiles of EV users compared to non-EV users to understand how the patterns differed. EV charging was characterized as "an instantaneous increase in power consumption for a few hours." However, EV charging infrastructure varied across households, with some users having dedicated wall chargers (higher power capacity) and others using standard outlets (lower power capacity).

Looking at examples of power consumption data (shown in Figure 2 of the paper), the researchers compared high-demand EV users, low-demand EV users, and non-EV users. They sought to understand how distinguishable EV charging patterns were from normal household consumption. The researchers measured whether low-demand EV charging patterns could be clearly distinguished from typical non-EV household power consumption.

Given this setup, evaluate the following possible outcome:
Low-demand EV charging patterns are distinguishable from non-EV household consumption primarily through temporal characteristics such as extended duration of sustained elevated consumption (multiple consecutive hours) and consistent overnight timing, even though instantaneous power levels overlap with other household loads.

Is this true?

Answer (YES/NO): NO